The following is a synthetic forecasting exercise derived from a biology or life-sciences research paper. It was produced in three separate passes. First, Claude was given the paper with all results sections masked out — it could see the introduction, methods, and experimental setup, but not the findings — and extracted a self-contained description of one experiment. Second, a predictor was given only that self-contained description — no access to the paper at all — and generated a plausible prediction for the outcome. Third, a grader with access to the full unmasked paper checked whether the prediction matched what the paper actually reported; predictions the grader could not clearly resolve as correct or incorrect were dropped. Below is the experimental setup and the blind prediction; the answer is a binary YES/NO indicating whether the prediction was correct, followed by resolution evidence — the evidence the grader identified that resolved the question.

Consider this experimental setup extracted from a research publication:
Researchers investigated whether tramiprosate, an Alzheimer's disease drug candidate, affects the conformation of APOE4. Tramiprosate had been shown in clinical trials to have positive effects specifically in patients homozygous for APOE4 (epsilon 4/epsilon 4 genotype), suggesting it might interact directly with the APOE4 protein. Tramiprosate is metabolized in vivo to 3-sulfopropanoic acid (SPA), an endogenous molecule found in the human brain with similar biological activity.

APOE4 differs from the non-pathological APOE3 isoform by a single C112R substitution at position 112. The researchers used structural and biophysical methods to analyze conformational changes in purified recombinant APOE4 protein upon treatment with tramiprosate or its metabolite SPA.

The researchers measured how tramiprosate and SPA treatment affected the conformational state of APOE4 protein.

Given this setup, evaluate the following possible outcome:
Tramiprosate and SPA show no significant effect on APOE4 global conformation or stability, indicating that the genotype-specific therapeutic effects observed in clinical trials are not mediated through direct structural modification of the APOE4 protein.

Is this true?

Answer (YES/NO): NO